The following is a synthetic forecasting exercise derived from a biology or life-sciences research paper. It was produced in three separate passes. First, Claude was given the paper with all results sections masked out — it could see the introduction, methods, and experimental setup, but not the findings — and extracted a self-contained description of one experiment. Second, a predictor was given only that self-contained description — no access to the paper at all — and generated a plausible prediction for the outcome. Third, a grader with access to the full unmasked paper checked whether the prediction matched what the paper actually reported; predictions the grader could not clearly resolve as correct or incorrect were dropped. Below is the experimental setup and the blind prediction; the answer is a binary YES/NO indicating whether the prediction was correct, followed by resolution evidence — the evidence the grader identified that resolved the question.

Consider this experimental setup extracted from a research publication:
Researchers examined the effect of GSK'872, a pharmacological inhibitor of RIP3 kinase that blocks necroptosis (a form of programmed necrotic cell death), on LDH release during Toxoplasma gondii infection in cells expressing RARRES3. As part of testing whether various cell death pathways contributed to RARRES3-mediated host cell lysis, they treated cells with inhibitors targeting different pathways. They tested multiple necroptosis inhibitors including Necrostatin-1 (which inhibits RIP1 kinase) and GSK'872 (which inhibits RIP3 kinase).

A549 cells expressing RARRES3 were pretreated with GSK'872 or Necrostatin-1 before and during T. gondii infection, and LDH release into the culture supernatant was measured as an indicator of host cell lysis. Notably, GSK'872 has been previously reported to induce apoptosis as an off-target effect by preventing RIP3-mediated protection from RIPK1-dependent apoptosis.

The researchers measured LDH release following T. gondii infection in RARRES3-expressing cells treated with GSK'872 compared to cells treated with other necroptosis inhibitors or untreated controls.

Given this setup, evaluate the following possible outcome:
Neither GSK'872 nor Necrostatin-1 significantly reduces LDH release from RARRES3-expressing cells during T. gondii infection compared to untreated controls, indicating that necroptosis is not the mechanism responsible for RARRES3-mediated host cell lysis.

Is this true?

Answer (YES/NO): NO